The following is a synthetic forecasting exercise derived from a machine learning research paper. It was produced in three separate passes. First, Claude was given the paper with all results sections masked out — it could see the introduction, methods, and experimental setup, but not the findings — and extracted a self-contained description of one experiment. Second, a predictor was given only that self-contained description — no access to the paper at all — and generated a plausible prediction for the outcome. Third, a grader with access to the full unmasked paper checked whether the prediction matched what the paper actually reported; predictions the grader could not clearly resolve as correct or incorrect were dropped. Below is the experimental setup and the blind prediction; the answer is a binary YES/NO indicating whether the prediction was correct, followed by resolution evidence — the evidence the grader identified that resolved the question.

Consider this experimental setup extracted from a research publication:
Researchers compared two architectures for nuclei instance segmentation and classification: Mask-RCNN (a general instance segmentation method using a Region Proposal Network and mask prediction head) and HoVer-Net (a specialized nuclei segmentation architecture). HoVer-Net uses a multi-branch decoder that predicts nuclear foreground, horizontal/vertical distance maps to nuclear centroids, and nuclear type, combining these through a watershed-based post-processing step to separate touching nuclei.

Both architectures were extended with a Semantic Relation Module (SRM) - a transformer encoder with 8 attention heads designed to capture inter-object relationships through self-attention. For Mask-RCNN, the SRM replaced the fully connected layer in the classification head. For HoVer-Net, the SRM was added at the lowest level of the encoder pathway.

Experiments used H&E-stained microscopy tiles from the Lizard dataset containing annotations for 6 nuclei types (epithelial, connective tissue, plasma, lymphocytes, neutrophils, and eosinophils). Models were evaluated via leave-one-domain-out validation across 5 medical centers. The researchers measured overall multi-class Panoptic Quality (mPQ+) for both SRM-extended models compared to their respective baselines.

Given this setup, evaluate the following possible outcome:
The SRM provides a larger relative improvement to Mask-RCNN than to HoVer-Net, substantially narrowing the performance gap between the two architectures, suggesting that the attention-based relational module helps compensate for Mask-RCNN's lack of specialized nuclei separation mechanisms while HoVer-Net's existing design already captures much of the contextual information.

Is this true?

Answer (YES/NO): NO